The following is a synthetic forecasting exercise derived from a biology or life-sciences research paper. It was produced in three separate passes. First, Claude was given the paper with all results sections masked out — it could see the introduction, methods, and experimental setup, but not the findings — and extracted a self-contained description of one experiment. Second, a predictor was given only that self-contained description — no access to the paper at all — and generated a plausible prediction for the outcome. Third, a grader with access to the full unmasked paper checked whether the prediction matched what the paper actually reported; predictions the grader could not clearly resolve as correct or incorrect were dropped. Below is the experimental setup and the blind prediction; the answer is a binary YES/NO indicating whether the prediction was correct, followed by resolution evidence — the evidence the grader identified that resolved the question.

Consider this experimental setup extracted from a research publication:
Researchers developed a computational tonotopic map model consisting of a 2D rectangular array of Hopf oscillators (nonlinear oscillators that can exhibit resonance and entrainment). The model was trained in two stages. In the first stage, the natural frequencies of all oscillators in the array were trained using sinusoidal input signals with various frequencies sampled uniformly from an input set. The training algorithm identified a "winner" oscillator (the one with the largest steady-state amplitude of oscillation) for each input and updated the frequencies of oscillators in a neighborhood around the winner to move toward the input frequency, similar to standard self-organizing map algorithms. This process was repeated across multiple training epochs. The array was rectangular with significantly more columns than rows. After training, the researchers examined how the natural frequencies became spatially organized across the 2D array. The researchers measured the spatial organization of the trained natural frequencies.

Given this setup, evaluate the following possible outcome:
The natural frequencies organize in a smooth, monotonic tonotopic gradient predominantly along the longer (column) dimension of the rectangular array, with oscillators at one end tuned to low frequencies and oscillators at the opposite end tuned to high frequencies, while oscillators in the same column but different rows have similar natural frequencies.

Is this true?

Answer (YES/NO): YES